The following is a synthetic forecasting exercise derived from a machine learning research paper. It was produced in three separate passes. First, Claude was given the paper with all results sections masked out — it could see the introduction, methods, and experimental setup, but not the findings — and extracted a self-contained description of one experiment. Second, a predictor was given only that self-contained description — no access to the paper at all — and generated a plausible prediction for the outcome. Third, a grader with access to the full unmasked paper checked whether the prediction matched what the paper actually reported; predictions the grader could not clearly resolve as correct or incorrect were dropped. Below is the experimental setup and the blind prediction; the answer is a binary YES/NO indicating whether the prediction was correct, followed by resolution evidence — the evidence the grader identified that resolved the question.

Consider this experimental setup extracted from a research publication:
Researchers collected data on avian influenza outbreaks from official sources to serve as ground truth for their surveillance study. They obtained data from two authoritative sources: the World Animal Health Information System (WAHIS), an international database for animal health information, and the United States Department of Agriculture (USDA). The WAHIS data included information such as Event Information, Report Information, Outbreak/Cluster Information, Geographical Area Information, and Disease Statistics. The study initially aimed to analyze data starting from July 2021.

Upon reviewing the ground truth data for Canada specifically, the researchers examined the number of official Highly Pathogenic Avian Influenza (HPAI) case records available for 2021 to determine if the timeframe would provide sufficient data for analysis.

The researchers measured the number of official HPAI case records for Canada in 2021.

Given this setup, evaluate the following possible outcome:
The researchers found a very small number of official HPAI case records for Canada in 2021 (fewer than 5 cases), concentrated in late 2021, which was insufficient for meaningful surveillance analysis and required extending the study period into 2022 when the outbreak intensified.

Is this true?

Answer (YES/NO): NO